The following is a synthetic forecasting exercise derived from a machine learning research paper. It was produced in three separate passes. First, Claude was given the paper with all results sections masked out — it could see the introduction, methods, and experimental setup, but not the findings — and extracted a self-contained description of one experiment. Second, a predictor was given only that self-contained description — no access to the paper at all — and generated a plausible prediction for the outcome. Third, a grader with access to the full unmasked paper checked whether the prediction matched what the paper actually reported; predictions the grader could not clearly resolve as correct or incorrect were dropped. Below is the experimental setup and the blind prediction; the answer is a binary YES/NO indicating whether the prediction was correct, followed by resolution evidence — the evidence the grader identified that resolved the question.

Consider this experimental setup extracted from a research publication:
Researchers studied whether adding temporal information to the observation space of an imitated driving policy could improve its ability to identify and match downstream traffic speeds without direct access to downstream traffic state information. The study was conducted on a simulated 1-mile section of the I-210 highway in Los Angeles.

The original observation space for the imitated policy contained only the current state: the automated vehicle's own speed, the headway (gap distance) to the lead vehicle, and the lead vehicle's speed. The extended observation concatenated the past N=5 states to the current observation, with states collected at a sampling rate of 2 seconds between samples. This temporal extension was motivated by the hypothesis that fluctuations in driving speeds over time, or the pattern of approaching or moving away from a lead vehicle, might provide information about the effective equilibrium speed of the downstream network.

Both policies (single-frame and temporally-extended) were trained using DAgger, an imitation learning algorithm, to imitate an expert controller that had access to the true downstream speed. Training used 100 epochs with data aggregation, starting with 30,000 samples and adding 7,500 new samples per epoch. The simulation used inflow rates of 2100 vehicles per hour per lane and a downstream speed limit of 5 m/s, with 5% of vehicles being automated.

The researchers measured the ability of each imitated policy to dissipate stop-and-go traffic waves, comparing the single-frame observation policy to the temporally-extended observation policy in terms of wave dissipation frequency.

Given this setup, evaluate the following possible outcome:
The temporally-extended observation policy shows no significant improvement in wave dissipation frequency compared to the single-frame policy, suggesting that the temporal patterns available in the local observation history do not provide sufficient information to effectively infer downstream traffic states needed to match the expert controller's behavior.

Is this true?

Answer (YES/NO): NO